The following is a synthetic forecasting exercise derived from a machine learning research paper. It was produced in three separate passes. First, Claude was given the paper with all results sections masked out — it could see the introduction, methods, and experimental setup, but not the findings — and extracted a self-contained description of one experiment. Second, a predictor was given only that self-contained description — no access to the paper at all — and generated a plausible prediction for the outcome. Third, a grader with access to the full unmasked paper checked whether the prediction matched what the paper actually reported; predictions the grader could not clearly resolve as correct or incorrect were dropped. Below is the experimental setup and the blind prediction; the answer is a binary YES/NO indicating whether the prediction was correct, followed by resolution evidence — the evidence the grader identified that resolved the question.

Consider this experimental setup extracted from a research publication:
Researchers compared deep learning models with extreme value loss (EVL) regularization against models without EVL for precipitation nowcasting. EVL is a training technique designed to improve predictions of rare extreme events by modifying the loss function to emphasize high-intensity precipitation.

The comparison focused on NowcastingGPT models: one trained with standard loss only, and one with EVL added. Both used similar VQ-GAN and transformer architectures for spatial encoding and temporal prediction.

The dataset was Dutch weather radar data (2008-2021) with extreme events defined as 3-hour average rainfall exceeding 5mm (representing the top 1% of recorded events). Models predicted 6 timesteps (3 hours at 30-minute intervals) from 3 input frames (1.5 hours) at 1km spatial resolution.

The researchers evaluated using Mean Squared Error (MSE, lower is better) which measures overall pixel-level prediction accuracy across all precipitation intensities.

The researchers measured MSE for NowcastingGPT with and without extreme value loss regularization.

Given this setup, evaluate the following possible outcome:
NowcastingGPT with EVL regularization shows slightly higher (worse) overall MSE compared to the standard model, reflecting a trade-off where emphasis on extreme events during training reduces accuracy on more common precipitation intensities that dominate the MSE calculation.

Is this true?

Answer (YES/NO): YES